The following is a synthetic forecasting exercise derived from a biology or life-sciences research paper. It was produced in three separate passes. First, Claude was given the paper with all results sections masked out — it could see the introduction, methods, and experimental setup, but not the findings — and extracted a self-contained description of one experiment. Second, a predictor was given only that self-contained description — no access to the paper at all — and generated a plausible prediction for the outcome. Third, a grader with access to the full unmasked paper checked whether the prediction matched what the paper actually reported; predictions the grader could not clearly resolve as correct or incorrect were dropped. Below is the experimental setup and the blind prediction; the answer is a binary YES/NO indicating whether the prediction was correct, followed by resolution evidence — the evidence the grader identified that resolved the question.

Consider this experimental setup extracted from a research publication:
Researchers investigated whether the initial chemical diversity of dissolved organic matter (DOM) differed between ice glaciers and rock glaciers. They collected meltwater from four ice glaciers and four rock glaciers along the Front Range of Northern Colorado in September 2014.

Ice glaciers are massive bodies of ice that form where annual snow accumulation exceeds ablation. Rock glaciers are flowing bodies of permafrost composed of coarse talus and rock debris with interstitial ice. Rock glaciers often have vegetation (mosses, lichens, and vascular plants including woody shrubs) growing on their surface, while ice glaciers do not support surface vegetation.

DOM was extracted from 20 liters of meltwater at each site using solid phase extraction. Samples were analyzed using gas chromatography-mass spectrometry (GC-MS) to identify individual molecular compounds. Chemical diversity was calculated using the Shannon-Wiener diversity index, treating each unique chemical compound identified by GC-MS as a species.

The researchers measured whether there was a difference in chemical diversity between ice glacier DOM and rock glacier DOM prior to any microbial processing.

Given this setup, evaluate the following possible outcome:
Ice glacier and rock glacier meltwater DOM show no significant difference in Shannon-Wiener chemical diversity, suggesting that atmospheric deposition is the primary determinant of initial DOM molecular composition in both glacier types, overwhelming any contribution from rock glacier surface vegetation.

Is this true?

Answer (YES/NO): NO